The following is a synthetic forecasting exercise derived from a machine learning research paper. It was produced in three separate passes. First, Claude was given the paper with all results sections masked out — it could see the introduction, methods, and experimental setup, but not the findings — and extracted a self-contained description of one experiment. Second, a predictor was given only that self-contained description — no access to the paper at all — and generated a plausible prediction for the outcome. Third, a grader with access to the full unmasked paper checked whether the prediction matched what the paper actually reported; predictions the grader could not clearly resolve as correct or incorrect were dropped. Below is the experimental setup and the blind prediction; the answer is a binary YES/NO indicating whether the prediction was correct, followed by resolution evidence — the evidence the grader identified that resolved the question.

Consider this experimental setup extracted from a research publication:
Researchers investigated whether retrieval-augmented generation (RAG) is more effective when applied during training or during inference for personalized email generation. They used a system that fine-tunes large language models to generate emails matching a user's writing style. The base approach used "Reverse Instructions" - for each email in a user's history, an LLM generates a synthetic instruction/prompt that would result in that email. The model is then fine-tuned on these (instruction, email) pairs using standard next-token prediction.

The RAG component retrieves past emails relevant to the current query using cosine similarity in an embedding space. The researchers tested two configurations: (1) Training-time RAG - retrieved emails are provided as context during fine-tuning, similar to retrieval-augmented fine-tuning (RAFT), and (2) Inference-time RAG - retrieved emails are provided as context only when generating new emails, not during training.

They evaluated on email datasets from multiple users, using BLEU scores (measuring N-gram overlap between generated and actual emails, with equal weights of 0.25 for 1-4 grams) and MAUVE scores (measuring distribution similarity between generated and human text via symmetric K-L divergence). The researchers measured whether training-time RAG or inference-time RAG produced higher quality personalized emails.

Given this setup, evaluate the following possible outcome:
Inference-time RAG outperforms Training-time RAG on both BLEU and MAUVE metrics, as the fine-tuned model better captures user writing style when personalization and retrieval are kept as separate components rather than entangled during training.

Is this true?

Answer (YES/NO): NO